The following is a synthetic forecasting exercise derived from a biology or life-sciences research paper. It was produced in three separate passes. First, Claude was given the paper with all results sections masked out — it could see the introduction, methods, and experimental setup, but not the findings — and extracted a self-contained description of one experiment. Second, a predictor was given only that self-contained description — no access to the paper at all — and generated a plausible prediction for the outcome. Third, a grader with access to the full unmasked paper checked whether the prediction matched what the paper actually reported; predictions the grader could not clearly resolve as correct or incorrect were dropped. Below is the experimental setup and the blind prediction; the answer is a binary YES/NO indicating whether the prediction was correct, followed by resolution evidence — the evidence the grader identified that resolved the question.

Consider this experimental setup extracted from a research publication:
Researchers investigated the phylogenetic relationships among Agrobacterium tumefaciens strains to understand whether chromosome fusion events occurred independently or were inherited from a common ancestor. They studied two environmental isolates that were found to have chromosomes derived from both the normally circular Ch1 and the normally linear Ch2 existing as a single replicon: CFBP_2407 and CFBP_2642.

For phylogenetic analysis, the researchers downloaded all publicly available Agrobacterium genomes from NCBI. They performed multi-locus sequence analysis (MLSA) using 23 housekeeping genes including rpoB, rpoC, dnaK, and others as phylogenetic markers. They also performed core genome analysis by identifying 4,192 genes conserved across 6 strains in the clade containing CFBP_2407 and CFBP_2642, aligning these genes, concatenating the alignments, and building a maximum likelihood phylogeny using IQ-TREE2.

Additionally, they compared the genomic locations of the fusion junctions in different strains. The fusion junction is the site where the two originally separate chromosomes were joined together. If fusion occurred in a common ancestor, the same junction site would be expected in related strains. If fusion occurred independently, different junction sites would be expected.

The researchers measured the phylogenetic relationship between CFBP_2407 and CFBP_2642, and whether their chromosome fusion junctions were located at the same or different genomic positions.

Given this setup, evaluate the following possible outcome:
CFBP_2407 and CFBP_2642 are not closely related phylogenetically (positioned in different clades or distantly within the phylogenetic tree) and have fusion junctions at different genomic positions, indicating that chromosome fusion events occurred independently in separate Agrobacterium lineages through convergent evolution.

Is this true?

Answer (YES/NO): NO